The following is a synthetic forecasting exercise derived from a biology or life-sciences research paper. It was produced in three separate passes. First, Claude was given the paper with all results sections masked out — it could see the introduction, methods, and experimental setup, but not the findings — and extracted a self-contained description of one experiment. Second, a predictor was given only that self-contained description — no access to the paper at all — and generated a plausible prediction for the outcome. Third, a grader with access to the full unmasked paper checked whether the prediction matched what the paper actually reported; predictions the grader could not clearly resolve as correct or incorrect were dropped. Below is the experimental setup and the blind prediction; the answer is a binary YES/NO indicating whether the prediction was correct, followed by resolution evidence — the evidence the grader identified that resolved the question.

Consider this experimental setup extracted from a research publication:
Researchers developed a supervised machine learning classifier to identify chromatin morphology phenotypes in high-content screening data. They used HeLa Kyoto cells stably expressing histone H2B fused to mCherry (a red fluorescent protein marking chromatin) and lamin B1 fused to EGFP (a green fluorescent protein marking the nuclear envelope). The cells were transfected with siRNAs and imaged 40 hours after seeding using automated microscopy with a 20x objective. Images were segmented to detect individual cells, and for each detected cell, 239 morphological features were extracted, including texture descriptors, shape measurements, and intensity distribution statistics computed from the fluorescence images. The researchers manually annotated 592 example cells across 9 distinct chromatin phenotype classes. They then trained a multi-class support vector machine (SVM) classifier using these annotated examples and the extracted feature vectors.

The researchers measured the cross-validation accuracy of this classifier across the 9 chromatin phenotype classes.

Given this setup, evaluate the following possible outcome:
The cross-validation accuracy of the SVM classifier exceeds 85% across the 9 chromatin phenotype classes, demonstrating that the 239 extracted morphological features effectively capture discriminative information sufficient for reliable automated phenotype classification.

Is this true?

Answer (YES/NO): YES